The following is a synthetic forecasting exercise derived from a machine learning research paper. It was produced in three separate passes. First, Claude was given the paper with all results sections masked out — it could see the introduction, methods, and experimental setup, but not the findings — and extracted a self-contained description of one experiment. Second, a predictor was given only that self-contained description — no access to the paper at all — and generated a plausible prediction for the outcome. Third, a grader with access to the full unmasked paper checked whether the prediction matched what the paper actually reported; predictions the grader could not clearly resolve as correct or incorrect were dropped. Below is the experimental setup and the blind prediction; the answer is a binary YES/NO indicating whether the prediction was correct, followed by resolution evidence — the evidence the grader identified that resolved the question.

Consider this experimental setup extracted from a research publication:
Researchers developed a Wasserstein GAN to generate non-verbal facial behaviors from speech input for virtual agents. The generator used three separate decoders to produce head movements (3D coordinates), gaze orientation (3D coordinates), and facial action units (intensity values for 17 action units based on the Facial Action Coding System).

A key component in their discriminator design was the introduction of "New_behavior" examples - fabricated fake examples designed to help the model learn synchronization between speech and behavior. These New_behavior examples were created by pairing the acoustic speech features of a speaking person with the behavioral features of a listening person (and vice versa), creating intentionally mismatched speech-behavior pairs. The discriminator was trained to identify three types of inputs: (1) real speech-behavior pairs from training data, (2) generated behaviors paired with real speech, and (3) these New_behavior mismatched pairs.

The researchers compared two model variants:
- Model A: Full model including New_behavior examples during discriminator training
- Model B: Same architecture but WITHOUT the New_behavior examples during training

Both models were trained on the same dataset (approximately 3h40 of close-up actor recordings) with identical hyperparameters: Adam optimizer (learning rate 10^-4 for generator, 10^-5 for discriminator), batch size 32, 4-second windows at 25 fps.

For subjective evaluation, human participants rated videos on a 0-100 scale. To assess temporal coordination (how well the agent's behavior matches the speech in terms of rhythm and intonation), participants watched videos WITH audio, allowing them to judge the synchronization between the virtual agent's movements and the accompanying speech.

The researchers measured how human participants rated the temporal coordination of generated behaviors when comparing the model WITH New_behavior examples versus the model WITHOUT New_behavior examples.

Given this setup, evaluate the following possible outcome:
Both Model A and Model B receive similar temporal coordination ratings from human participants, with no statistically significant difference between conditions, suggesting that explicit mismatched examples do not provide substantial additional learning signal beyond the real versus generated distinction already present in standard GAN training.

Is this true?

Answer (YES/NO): NO